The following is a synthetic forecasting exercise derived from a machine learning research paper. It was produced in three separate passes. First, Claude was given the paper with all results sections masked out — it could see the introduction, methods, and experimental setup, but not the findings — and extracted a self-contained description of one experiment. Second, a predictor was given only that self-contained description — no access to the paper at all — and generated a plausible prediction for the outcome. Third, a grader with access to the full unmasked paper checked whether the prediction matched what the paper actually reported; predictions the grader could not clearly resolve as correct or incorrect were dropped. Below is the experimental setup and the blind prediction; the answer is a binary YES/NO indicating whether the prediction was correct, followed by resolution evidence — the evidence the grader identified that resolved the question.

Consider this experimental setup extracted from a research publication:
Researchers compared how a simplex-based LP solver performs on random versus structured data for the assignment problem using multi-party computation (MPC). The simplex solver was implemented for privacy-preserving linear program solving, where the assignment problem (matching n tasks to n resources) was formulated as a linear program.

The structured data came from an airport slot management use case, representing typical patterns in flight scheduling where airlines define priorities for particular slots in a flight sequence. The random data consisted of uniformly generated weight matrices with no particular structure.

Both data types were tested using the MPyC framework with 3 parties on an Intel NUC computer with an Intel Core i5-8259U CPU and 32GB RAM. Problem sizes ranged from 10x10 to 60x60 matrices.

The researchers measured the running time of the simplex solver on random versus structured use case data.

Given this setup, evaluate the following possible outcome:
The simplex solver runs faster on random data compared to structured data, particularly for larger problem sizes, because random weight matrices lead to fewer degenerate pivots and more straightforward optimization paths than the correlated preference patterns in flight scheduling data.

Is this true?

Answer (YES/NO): NO